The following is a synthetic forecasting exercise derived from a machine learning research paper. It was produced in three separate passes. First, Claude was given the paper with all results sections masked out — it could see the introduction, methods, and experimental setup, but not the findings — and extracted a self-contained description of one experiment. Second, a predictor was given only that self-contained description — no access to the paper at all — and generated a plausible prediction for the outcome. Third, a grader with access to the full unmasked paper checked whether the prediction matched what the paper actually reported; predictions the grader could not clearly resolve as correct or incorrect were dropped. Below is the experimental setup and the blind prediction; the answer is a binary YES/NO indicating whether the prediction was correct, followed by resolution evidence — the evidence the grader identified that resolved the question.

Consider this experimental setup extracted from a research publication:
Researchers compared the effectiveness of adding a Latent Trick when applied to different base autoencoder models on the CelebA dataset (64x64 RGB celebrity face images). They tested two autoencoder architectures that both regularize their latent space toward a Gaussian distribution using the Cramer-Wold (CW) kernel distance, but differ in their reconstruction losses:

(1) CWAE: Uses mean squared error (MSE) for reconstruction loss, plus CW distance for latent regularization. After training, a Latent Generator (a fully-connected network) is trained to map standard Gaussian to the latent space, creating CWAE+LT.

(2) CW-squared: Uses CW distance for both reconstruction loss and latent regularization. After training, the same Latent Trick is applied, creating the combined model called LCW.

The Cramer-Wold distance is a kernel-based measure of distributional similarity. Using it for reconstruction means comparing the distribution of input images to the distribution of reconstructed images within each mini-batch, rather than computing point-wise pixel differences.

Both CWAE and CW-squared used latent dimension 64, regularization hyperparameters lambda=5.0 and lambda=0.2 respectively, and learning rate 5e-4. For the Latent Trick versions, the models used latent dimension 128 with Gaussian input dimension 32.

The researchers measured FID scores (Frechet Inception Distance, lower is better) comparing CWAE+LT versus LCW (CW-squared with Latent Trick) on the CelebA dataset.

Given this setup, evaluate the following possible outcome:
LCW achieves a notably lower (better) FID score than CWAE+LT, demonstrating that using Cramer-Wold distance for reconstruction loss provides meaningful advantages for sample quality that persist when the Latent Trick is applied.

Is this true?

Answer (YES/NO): NO